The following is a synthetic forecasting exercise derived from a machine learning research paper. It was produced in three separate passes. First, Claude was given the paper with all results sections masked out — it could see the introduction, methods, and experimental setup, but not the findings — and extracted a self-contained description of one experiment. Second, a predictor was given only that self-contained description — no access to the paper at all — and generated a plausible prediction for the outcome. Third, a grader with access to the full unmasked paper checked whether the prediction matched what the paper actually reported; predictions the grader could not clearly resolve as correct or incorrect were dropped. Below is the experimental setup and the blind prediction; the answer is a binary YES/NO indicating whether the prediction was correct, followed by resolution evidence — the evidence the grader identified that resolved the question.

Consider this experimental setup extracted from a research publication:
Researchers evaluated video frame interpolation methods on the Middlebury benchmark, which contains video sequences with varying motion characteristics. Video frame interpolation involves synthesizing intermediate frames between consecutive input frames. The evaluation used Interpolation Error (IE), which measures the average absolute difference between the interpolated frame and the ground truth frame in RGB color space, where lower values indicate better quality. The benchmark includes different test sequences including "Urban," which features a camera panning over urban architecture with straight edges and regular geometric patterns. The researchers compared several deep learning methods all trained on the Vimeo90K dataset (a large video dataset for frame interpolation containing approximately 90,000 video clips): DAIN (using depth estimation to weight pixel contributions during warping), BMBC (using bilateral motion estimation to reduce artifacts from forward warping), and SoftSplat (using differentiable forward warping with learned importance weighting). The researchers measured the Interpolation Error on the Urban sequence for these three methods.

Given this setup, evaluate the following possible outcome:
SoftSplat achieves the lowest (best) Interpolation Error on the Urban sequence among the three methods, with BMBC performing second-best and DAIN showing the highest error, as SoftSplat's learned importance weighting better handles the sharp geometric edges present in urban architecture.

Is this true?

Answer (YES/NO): YES